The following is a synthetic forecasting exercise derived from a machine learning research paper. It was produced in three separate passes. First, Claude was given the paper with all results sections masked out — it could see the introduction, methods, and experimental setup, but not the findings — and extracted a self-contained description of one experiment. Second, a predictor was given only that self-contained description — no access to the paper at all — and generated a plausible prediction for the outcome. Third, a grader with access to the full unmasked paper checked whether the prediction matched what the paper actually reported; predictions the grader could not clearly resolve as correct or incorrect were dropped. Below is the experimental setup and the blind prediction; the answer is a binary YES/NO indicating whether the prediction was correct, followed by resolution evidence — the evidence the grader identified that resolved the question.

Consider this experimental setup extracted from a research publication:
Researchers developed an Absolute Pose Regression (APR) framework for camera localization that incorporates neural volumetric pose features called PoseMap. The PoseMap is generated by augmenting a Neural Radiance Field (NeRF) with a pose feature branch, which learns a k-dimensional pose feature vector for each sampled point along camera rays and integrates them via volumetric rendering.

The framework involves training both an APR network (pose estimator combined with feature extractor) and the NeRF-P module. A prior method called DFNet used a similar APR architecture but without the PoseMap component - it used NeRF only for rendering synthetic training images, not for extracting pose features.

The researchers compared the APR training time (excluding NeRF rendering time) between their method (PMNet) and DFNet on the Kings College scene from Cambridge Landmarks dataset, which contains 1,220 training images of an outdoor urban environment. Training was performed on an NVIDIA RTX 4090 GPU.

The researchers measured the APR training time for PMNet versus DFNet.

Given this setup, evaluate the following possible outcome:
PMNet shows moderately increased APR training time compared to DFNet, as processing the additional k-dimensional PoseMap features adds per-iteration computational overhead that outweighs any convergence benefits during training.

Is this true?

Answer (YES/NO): NO